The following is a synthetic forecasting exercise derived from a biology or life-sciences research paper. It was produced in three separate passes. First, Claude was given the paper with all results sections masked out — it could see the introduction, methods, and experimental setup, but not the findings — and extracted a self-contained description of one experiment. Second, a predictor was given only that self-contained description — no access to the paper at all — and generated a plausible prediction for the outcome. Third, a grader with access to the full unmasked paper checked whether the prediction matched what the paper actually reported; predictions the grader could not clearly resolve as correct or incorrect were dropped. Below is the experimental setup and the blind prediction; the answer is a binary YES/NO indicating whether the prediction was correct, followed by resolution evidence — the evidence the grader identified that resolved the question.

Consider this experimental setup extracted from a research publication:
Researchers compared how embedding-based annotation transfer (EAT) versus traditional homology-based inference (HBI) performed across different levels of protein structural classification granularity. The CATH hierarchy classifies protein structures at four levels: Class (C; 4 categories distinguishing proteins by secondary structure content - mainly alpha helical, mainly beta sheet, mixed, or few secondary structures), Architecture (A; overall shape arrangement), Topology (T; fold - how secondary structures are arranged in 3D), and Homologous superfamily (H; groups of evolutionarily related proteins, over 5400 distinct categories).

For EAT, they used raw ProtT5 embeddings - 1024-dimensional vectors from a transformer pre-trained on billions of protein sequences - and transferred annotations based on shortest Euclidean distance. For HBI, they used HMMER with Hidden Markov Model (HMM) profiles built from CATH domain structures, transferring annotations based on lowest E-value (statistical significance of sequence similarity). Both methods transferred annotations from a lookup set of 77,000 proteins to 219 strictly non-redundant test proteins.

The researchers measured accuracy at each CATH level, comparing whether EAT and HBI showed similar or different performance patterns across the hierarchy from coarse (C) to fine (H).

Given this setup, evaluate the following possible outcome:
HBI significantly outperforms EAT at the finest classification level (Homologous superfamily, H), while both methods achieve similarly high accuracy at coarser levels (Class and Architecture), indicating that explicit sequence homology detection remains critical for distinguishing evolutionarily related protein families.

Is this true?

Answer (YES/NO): NO